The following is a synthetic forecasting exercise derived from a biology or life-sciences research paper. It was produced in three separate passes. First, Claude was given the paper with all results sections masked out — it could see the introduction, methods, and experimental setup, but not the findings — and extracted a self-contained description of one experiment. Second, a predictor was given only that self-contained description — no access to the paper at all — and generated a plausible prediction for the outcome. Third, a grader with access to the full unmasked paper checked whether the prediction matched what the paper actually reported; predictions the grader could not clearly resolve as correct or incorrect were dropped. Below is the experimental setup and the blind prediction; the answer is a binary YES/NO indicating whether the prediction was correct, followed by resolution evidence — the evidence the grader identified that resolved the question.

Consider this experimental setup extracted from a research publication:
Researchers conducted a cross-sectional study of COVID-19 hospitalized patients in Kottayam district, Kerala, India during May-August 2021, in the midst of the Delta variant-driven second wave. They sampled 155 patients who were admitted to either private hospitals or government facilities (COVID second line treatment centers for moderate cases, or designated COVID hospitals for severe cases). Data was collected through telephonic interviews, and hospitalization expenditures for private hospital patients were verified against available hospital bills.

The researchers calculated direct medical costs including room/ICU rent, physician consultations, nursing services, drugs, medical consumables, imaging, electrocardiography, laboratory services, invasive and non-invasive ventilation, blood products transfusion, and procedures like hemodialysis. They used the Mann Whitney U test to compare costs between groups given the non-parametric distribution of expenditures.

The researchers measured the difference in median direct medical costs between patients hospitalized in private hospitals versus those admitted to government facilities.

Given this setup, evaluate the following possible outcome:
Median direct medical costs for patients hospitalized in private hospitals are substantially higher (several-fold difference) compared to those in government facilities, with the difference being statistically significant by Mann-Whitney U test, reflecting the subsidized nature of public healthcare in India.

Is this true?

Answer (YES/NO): YES